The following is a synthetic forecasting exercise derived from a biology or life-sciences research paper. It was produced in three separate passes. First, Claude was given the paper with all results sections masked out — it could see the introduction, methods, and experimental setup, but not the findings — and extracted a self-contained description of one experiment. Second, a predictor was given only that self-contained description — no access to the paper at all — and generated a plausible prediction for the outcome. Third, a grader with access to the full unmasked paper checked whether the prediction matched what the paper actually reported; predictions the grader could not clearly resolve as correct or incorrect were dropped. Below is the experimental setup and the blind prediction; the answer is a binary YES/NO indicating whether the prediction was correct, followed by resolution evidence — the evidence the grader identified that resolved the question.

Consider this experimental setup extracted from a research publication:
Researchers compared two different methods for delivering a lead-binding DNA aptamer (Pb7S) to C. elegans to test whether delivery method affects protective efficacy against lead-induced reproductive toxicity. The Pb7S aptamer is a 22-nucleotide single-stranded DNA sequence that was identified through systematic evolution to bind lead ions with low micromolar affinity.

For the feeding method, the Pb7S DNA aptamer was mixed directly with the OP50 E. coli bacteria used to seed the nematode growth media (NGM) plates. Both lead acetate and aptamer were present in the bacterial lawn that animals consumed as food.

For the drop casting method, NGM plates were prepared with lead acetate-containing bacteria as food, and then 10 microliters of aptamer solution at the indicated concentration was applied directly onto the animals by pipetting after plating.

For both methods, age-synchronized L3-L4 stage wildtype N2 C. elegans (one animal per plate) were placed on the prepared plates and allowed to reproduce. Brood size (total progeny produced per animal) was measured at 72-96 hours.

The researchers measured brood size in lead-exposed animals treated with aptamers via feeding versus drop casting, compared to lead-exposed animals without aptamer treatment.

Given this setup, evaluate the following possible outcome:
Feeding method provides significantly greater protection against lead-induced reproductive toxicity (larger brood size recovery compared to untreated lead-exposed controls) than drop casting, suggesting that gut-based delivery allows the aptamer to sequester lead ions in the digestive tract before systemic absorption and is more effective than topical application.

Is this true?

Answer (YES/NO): NO